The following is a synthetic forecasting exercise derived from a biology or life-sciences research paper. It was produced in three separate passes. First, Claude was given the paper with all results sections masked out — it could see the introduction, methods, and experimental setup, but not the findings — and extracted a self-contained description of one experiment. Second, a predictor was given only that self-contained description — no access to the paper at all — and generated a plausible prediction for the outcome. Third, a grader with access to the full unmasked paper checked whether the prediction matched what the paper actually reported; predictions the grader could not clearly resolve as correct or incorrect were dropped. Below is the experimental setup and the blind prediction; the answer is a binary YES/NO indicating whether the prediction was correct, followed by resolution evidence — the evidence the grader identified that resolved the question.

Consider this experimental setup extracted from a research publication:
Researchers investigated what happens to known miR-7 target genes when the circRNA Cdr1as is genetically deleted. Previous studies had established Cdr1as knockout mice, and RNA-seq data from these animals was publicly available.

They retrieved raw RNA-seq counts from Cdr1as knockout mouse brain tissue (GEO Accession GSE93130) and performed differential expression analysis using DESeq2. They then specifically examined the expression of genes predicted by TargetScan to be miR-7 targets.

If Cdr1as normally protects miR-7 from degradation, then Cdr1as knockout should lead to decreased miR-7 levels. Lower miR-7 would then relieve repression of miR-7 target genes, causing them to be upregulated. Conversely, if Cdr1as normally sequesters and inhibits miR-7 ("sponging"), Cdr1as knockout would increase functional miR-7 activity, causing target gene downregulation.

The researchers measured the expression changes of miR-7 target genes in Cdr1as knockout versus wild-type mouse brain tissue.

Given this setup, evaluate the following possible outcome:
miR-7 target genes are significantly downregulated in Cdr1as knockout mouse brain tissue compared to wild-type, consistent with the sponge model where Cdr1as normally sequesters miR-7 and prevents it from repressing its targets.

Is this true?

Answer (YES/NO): NO